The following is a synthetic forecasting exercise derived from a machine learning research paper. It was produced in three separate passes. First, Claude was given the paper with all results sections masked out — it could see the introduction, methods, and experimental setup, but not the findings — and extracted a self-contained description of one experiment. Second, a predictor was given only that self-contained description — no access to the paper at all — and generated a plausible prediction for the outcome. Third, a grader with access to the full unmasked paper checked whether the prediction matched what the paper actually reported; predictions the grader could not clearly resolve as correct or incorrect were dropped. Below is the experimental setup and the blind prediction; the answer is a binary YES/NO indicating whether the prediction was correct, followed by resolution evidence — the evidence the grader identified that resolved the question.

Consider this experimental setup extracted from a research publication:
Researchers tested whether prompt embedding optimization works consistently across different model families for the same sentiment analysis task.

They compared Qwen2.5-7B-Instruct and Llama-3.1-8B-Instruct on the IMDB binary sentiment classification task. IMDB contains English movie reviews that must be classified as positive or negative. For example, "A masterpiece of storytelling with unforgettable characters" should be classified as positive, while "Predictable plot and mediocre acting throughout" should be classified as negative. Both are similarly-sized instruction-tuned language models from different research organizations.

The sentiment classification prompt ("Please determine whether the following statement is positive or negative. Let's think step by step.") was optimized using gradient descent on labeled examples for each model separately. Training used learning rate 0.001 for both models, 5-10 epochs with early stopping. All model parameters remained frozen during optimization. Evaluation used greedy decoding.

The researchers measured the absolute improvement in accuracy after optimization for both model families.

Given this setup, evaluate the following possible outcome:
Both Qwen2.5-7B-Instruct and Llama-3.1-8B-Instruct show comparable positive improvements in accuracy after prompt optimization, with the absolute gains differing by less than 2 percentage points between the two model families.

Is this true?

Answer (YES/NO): NO